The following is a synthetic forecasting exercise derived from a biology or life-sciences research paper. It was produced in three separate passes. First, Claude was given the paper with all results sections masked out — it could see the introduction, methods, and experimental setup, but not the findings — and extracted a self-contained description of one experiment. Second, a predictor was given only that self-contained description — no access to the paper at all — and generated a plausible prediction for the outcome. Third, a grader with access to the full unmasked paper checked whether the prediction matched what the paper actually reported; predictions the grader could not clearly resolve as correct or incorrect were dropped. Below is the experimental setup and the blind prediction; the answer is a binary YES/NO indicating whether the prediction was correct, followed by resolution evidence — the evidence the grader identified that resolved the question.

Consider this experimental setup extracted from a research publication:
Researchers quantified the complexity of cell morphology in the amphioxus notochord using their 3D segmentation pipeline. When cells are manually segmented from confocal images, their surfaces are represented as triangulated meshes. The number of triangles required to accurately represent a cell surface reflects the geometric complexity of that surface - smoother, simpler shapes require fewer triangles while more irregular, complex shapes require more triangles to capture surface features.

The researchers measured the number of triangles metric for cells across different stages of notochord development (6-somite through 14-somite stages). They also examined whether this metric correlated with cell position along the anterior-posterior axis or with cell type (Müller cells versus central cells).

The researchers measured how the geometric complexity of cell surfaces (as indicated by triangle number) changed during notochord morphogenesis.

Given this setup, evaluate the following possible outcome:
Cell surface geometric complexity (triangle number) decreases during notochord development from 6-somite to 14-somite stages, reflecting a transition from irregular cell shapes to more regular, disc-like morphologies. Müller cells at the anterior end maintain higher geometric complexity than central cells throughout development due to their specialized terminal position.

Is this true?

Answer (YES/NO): NO